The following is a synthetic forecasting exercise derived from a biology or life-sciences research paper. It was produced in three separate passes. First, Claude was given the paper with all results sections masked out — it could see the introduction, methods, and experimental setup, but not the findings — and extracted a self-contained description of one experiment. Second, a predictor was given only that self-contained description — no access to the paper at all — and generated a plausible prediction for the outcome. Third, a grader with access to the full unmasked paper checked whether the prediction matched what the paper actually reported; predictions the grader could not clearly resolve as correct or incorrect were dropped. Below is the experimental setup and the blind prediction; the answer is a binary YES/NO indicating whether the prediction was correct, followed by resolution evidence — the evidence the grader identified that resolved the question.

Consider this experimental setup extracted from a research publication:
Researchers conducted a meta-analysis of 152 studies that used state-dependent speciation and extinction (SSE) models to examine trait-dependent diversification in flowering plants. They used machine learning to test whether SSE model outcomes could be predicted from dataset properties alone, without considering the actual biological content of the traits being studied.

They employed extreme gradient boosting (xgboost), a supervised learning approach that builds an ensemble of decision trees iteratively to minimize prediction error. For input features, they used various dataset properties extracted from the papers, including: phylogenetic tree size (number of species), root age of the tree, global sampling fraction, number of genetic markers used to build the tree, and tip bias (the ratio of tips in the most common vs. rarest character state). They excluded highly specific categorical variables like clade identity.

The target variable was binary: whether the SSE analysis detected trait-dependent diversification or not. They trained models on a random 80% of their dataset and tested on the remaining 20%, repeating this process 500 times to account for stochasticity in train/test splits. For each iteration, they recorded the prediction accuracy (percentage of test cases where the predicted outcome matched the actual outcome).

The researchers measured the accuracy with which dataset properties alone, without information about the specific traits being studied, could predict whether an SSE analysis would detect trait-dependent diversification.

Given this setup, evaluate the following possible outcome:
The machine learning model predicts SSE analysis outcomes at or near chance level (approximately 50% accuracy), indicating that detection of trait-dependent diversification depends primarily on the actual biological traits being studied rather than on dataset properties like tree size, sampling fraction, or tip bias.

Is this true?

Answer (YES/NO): NO